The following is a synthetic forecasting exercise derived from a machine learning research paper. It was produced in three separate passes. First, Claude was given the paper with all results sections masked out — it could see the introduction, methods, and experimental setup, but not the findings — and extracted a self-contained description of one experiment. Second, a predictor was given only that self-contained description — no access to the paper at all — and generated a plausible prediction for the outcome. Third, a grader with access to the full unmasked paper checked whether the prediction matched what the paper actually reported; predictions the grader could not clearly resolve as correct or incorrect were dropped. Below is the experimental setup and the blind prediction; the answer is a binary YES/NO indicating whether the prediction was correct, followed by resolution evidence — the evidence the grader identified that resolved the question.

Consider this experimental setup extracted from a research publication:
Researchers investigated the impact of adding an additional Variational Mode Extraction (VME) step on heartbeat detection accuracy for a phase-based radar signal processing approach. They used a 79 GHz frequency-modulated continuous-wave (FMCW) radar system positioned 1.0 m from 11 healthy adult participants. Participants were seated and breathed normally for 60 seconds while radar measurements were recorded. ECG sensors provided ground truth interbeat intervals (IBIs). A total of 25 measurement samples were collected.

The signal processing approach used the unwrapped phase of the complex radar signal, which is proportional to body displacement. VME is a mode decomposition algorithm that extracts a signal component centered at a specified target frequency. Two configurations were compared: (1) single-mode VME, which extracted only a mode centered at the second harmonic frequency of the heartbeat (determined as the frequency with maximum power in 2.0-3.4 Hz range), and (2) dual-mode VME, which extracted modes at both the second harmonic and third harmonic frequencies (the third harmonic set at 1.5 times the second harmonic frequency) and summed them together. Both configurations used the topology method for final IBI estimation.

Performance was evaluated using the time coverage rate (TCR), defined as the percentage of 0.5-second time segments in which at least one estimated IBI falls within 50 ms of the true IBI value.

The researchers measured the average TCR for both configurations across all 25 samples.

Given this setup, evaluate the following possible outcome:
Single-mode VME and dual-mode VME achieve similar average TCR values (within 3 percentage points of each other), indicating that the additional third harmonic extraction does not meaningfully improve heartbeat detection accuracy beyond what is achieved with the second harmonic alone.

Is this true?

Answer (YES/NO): NO